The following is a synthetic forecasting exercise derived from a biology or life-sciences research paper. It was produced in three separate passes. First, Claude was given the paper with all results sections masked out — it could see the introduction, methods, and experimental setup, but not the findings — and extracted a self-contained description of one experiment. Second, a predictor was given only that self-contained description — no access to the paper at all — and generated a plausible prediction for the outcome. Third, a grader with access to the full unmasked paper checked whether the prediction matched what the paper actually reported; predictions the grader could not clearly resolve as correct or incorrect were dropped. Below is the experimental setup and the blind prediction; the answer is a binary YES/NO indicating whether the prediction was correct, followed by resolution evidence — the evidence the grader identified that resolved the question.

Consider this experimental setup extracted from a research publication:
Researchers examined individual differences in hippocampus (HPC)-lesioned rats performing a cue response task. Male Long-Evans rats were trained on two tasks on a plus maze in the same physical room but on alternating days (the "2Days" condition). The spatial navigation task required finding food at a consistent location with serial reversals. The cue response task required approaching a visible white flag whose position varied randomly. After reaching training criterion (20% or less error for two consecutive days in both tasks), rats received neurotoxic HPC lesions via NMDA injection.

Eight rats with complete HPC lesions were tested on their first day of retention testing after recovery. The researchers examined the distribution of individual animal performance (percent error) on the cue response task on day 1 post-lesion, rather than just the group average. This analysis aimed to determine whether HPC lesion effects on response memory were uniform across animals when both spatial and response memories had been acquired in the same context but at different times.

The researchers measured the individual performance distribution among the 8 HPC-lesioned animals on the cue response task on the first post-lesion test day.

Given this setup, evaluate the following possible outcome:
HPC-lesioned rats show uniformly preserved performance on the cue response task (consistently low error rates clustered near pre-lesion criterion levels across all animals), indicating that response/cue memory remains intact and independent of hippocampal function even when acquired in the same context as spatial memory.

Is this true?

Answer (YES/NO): NO